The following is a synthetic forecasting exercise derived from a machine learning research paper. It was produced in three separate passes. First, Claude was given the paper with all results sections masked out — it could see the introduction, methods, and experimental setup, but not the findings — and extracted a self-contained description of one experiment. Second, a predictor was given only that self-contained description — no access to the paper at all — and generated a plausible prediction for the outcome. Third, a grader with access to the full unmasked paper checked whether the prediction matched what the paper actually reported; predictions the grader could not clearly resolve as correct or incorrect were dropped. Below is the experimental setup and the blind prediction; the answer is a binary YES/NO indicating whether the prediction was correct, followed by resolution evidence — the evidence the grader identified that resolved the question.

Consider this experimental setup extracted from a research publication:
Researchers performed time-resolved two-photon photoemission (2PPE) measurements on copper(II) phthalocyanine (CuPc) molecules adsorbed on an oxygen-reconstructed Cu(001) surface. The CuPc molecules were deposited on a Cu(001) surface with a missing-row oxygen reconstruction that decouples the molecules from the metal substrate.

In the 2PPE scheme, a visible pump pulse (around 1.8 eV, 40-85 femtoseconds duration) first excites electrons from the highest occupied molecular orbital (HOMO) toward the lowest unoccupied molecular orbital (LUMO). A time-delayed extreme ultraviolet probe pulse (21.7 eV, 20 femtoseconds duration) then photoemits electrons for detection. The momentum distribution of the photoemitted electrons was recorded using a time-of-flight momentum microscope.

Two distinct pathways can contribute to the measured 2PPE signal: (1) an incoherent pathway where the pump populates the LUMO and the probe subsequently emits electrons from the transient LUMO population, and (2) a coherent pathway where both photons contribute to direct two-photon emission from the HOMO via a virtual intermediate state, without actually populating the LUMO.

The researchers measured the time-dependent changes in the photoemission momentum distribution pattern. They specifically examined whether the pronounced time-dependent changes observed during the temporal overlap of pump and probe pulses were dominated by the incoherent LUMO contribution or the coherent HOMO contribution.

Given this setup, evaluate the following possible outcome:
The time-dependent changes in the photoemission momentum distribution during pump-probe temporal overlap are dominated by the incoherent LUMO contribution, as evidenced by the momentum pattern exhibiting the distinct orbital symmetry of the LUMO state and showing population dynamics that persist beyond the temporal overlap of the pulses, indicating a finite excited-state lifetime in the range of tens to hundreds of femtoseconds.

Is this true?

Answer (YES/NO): NO